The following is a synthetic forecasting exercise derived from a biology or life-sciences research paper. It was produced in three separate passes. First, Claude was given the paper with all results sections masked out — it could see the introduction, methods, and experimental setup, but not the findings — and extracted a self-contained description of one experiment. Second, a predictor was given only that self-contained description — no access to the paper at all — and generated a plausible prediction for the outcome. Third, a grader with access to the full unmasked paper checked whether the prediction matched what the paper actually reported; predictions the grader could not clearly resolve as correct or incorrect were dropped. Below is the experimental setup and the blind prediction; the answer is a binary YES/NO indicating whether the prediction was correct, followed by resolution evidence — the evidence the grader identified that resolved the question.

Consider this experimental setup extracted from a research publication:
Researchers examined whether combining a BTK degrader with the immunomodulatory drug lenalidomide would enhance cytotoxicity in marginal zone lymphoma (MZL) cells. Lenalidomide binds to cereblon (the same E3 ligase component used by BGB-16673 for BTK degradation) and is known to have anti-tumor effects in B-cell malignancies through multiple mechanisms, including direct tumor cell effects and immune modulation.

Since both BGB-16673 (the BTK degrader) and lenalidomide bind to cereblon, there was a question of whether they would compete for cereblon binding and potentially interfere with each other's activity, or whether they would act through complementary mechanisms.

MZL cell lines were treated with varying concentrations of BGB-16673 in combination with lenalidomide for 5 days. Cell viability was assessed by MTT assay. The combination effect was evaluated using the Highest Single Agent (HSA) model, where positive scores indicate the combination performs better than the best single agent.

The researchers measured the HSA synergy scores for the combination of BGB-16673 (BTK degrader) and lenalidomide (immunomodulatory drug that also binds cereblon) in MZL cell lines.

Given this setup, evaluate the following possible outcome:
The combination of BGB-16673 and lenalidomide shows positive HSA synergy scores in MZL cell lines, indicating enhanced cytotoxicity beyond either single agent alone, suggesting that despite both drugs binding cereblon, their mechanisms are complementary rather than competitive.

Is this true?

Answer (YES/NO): YES